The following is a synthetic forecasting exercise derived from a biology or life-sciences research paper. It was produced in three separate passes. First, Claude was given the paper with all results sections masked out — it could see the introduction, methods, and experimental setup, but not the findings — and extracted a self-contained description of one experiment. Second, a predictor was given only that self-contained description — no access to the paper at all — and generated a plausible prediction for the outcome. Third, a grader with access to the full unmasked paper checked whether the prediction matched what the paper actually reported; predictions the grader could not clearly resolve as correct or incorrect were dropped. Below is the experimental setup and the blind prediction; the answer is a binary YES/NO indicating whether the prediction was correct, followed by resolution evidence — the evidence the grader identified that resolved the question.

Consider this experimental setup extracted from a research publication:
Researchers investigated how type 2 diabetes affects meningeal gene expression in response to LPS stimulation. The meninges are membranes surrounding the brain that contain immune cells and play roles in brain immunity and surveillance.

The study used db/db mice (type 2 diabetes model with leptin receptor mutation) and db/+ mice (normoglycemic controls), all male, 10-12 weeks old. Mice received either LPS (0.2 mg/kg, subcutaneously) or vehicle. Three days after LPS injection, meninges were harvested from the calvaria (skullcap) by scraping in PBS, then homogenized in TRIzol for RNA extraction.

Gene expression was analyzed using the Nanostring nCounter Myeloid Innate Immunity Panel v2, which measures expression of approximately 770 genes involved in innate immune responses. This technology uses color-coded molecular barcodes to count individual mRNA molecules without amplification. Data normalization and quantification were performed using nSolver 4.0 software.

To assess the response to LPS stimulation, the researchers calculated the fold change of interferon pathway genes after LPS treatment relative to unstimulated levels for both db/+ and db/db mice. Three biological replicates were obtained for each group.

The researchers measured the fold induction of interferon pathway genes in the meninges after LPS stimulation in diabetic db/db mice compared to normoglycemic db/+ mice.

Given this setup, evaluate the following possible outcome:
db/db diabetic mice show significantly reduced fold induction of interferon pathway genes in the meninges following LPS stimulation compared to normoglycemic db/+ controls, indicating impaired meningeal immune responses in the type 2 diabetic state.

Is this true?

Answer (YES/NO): YES